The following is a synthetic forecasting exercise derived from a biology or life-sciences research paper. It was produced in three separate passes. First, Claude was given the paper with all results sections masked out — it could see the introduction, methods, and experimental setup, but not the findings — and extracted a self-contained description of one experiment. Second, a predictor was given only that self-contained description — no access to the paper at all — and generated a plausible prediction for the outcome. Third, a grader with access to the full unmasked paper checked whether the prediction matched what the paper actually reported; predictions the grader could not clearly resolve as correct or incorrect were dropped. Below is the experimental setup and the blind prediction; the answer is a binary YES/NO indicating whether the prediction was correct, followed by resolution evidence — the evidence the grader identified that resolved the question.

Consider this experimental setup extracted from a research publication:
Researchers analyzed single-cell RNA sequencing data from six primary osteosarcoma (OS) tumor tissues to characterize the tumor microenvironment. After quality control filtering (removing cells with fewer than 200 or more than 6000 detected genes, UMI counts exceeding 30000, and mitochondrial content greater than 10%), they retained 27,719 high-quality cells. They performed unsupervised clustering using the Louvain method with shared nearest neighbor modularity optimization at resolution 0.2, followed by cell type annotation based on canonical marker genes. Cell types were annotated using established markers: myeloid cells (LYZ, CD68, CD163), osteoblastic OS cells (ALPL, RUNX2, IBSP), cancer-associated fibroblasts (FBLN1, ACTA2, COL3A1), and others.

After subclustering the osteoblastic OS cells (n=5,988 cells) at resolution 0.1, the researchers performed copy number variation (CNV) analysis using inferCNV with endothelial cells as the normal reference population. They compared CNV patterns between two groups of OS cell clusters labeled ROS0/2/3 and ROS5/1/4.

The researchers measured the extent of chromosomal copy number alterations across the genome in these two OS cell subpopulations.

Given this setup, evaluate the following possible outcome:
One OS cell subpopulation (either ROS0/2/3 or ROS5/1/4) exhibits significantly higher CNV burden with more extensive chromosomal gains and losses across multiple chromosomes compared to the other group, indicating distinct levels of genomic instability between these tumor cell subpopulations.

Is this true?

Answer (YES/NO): NO